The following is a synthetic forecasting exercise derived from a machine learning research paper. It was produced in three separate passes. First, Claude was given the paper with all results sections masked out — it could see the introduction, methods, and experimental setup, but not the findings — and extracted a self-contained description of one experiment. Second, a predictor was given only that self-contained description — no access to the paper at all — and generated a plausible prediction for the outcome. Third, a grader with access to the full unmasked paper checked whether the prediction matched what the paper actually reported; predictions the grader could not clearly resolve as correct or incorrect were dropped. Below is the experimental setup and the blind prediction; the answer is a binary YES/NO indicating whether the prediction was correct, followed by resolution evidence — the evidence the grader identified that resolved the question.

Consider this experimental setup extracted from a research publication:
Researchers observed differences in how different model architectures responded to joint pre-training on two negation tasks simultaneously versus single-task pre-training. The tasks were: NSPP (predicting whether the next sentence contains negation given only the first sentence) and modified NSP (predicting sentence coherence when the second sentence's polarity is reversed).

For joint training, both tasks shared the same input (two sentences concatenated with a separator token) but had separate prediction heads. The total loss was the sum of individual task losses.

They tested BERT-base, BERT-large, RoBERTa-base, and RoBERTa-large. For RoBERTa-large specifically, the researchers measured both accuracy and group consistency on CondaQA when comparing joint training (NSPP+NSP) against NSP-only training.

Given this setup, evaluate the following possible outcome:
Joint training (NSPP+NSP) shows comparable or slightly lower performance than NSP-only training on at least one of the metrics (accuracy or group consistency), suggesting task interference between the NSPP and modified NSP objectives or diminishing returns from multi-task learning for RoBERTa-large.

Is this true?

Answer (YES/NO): NO